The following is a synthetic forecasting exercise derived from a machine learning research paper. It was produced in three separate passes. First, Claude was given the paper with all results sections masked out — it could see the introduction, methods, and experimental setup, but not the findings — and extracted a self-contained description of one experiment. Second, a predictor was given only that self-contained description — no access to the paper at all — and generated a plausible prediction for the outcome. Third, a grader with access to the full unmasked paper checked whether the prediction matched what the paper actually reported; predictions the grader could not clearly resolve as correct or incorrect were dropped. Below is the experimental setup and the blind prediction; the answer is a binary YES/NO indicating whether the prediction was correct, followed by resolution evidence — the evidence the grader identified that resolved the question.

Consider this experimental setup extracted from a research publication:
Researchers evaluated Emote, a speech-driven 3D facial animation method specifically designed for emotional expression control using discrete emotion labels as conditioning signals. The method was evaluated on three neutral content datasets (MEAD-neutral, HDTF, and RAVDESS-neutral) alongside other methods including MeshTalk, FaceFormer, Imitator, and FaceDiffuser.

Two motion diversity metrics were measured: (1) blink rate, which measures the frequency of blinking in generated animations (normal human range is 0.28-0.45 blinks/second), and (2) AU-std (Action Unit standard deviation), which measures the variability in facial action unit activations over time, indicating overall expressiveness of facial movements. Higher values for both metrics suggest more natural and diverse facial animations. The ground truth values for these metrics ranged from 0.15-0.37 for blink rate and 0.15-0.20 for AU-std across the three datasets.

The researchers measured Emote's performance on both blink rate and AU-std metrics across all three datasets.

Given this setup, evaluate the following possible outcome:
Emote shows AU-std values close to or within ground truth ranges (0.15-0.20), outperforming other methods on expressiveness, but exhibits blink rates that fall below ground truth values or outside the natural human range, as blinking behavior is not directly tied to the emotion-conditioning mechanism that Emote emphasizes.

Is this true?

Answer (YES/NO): NO